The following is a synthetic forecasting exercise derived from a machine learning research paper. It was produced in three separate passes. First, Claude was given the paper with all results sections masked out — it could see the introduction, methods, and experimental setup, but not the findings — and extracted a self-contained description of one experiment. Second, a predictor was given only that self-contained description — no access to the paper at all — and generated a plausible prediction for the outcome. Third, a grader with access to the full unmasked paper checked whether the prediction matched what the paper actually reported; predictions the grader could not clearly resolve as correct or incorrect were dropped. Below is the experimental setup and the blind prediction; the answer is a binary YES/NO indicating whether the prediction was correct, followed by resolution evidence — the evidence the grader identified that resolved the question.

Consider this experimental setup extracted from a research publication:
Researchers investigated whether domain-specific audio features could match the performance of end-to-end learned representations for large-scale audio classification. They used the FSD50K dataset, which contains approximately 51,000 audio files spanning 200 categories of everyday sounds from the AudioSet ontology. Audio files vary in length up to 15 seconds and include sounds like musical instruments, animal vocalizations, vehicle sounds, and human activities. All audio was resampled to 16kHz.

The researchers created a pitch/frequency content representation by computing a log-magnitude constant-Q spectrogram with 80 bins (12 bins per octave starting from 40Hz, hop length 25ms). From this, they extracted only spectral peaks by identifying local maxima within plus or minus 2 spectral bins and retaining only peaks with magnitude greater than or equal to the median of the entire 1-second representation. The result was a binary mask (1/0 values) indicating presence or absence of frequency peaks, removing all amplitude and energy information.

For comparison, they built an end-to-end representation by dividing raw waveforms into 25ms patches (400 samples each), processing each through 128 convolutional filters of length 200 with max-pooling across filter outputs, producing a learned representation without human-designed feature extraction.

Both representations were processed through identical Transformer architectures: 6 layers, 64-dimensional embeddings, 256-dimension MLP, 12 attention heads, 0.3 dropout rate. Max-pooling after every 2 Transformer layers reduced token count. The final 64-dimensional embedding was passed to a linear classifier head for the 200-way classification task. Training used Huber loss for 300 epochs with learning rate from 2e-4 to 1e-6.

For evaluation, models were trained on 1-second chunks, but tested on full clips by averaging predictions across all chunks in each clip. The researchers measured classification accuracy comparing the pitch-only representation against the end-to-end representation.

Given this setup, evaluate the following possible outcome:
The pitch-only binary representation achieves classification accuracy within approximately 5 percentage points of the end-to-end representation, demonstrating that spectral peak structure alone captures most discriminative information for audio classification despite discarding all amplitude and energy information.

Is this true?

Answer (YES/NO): NO